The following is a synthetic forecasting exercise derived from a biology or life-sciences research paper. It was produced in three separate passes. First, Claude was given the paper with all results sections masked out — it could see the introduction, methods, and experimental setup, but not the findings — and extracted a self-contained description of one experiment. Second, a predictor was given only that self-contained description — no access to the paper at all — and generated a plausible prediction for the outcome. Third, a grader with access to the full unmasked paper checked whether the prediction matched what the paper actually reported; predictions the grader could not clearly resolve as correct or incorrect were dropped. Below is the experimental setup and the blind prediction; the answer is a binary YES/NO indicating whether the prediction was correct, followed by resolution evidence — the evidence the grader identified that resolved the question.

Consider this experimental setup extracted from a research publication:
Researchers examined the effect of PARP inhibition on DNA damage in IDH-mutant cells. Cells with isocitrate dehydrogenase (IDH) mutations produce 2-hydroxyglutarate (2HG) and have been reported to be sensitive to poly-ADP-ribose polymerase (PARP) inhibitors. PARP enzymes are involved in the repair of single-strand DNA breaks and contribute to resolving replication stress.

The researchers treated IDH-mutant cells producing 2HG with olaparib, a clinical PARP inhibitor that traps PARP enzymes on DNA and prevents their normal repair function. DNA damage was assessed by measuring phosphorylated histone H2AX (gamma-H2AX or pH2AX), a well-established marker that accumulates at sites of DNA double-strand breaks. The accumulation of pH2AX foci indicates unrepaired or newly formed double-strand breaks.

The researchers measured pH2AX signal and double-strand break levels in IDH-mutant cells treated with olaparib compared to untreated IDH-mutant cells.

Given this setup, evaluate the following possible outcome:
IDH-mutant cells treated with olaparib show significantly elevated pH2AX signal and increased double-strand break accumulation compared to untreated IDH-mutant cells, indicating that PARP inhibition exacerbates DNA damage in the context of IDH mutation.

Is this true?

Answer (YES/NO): YES